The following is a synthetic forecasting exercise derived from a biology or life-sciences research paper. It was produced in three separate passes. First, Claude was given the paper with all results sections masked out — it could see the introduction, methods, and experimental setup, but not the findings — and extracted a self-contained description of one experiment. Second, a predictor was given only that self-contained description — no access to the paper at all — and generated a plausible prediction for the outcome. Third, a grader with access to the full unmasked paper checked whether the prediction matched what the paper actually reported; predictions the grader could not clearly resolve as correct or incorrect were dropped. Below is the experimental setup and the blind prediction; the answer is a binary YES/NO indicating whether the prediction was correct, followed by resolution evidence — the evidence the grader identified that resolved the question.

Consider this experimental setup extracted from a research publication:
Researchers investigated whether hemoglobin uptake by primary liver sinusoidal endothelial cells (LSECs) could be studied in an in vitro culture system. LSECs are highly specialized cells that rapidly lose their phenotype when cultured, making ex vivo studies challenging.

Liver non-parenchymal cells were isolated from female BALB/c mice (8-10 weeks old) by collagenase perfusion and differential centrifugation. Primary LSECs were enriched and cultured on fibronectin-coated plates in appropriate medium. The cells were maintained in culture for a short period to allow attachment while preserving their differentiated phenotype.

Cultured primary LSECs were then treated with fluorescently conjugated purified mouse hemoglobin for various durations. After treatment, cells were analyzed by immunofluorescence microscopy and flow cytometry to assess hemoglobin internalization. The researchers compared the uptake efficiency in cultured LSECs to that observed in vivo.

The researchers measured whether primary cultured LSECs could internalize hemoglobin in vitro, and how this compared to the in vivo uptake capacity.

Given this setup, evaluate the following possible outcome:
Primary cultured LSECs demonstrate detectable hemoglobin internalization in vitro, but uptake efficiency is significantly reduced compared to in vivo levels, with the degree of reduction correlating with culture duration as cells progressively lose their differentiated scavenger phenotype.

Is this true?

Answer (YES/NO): NO